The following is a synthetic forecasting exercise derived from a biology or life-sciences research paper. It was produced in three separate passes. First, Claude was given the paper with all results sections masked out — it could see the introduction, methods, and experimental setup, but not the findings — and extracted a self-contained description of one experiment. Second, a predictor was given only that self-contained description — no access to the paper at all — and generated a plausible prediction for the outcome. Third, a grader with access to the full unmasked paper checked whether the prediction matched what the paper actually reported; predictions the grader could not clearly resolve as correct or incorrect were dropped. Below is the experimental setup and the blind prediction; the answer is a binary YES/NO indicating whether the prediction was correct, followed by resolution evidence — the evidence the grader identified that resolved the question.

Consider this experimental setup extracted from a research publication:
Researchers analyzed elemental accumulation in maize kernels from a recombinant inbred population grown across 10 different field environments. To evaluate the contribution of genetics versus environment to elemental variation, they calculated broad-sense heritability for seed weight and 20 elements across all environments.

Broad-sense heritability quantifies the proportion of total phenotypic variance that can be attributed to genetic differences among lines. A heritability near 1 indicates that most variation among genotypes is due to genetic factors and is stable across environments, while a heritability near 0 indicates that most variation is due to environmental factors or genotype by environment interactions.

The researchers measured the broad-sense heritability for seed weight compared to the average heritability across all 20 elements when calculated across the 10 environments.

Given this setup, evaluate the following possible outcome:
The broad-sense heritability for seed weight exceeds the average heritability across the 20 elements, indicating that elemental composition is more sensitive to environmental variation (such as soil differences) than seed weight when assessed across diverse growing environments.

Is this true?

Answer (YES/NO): YES